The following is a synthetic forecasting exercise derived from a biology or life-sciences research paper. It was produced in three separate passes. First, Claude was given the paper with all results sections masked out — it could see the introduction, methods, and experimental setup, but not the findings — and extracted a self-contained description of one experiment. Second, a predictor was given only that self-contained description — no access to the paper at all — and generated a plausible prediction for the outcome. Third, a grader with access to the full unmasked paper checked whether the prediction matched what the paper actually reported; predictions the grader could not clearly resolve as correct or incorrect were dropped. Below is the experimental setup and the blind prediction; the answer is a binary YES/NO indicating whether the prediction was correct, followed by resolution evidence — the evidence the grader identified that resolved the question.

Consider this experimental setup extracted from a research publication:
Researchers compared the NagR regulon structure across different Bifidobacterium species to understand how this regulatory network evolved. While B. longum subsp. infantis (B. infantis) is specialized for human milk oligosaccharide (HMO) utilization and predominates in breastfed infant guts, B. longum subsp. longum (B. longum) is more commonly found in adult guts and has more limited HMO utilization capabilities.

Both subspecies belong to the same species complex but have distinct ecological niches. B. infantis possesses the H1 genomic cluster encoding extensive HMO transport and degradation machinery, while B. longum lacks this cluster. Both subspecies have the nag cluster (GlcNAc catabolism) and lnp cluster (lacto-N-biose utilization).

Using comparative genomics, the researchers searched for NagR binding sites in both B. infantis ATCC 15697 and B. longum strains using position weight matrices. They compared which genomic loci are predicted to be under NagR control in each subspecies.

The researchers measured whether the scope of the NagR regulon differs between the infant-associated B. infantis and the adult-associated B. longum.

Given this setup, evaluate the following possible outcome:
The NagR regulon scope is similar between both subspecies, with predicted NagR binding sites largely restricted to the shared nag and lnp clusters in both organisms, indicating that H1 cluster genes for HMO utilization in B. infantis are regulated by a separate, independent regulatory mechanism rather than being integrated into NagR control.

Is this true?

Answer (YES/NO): NO